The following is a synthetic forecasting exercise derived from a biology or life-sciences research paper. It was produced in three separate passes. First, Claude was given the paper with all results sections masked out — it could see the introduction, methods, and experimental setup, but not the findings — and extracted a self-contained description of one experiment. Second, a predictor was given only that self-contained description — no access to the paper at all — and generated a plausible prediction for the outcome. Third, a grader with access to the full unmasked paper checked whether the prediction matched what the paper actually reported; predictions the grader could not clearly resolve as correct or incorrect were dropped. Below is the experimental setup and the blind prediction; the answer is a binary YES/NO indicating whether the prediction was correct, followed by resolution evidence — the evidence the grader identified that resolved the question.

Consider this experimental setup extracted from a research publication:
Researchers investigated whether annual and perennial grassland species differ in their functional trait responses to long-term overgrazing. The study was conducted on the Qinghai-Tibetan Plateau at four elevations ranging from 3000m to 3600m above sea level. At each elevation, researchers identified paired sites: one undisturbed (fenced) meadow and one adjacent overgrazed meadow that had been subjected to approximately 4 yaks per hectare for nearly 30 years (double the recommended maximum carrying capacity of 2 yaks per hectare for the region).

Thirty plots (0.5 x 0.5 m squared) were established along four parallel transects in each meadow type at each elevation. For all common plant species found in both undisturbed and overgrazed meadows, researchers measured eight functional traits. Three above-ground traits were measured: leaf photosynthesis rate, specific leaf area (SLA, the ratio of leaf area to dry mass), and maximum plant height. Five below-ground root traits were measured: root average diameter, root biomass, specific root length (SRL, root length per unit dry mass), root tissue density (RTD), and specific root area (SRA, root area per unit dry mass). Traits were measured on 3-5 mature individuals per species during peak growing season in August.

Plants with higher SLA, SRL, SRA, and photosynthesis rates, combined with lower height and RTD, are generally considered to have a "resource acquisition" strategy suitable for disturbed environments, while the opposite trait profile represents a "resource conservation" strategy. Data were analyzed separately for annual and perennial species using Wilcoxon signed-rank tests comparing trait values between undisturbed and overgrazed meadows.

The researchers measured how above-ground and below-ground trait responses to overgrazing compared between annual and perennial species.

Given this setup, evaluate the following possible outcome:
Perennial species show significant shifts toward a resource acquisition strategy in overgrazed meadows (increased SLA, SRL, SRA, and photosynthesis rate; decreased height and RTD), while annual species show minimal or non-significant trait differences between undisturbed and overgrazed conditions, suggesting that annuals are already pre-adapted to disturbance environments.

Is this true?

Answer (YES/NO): YES